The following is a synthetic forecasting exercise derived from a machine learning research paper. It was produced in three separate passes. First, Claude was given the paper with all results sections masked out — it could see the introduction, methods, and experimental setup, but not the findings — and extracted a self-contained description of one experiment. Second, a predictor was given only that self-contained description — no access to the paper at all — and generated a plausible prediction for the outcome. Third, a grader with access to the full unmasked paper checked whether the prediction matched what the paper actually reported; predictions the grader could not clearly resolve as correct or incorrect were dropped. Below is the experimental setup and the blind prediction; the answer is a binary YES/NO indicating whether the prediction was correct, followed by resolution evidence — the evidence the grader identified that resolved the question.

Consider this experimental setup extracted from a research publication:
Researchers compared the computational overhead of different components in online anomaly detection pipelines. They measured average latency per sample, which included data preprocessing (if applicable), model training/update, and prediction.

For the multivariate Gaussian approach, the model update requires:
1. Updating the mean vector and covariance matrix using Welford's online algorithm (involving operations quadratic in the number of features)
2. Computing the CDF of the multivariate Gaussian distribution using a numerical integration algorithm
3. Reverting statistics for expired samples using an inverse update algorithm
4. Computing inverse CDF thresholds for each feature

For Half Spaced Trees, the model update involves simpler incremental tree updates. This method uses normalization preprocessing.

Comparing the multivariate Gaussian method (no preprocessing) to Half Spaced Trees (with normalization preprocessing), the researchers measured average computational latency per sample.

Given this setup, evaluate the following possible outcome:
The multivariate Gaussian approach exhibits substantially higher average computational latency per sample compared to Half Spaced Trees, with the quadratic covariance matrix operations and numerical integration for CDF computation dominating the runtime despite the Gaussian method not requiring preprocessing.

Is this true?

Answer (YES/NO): YES